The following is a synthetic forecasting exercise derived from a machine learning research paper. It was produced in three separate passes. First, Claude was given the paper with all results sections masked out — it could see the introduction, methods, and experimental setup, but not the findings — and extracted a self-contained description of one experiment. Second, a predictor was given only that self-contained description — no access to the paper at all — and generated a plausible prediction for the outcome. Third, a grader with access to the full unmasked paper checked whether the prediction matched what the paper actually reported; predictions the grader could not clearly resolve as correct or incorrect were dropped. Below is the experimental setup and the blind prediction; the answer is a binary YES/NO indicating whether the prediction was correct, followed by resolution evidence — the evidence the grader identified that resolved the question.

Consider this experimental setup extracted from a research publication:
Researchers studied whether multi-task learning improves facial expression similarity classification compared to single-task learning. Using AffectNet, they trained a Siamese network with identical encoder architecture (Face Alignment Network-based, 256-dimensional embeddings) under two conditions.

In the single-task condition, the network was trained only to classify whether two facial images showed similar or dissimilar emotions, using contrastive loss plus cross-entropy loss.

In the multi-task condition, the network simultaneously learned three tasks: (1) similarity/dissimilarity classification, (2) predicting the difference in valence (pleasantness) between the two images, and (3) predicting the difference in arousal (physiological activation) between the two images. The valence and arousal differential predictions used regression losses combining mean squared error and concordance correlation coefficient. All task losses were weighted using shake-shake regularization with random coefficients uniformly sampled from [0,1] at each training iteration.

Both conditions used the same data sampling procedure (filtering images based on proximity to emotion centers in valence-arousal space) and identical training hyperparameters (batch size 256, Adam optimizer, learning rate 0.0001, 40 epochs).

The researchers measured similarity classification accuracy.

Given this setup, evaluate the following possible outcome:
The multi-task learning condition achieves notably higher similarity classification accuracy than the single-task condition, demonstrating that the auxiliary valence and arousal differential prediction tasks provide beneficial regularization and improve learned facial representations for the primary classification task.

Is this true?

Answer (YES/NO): YES